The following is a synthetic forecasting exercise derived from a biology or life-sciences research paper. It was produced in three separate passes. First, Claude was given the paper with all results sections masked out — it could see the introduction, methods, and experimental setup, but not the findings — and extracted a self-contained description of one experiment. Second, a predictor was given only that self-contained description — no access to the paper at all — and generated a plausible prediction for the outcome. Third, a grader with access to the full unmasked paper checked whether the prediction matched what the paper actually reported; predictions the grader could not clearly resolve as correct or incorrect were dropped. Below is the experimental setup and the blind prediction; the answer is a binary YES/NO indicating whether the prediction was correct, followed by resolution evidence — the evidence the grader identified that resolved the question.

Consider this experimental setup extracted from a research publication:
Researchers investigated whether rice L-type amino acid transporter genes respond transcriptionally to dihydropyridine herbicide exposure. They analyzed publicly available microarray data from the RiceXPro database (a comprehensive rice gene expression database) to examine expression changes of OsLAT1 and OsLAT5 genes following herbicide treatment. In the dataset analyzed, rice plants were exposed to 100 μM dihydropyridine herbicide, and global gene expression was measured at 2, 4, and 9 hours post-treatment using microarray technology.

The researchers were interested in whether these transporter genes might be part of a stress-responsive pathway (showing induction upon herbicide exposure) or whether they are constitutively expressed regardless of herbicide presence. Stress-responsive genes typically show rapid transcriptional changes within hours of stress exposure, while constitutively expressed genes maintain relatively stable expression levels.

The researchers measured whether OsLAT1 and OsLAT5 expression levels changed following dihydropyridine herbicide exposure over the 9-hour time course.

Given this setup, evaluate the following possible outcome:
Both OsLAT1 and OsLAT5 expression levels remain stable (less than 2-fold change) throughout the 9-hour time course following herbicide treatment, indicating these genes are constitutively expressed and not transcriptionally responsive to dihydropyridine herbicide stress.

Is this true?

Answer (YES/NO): NO